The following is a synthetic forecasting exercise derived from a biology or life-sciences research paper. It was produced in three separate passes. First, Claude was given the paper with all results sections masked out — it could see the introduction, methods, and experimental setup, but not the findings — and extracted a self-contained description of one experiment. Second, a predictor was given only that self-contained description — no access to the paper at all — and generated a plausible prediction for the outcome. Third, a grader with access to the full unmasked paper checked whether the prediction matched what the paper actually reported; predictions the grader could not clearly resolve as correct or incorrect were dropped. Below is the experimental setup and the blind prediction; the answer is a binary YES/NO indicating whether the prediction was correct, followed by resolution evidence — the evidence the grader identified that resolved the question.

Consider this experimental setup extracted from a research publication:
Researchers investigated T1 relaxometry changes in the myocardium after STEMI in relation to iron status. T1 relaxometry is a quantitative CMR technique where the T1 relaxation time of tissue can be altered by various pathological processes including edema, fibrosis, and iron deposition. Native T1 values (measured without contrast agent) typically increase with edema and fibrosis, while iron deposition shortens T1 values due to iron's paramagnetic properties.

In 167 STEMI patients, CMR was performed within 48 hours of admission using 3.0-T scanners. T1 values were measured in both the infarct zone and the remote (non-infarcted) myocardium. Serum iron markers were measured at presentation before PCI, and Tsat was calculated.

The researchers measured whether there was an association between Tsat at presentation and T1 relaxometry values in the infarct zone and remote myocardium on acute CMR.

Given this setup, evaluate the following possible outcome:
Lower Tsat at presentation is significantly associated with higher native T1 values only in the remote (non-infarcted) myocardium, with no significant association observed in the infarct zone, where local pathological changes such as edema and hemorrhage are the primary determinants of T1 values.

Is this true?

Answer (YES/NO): NO